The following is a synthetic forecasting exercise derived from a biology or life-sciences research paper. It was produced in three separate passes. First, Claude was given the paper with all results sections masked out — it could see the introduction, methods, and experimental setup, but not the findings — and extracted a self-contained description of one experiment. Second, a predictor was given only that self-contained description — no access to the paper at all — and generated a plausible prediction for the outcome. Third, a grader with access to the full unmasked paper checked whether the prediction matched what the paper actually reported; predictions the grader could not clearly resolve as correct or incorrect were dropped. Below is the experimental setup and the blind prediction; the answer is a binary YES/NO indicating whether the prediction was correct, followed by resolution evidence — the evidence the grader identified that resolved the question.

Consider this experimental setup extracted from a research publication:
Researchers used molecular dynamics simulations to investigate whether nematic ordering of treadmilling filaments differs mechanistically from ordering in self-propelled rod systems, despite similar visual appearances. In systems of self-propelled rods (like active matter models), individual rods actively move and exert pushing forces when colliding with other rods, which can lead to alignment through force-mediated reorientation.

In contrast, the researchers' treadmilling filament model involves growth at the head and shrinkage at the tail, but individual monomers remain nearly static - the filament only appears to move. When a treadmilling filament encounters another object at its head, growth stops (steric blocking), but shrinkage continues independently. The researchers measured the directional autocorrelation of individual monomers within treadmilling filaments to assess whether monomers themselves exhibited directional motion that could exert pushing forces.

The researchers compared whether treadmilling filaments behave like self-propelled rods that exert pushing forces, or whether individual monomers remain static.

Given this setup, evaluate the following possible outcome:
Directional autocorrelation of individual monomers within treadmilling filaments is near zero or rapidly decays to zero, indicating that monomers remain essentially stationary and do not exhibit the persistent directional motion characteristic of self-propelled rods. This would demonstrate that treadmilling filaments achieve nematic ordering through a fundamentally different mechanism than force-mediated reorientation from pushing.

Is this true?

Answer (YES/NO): YES